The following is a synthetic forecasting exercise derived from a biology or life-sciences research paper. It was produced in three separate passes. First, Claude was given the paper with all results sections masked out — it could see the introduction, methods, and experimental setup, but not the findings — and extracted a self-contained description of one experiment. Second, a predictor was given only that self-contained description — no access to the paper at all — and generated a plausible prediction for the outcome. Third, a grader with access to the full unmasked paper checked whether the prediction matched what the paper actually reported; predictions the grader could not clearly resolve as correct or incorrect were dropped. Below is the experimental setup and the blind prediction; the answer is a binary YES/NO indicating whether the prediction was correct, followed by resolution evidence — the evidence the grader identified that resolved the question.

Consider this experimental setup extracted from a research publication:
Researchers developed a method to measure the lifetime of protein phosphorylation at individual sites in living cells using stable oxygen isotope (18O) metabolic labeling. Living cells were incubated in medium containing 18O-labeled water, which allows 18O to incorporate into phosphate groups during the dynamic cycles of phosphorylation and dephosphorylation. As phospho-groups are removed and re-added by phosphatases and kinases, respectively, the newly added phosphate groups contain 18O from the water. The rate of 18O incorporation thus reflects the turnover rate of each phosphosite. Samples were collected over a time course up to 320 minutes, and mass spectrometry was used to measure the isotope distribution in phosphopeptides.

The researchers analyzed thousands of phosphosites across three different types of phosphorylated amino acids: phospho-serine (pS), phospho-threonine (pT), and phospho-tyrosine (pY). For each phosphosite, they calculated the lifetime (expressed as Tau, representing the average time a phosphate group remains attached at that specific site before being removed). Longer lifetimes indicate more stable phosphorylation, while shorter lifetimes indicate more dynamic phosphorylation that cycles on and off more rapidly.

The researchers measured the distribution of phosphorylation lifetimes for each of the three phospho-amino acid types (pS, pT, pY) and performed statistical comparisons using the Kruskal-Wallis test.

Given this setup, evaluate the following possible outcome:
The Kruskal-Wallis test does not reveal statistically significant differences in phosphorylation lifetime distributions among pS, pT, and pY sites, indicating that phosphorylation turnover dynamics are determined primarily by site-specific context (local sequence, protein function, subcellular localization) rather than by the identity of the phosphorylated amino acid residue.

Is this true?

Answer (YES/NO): NO